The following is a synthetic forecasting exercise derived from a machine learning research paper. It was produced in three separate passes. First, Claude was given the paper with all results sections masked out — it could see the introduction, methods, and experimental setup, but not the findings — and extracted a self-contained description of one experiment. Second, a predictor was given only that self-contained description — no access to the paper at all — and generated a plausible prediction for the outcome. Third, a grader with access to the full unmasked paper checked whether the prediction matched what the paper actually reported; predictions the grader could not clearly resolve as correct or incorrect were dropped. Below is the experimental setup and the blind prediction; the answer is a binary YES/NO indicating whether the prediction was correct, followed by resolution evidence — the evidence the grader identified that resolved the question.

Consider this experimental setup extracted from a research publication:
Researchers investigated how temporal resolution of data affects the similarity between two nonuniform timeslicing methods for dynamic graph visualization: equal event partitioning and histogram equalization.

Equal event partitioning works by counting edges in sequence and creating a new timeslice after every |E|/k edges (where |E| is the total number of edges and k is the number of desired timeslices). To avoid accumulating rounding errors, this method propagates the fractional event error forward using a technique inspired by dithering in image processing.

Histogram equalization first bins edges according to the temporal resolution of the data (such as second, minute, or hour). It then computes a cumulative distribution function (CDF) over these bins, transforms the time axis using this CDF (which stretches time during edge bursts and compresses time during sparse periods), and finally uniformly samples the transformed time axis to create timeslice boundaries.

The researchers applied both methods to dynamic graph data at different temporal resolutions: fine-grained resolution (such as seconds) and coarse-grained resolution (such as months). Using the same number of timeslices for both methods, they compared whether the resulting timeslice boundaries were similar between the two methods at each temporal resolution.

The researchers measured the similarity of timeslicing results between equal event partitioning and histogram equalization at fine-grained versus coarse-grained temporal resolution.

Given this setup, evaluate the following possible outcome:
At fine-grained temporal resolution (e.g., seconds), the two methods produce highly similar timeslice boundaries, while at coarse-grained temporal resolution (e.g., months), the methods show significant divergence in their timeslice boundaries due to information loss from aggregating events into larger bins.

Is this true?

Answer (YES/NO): NO